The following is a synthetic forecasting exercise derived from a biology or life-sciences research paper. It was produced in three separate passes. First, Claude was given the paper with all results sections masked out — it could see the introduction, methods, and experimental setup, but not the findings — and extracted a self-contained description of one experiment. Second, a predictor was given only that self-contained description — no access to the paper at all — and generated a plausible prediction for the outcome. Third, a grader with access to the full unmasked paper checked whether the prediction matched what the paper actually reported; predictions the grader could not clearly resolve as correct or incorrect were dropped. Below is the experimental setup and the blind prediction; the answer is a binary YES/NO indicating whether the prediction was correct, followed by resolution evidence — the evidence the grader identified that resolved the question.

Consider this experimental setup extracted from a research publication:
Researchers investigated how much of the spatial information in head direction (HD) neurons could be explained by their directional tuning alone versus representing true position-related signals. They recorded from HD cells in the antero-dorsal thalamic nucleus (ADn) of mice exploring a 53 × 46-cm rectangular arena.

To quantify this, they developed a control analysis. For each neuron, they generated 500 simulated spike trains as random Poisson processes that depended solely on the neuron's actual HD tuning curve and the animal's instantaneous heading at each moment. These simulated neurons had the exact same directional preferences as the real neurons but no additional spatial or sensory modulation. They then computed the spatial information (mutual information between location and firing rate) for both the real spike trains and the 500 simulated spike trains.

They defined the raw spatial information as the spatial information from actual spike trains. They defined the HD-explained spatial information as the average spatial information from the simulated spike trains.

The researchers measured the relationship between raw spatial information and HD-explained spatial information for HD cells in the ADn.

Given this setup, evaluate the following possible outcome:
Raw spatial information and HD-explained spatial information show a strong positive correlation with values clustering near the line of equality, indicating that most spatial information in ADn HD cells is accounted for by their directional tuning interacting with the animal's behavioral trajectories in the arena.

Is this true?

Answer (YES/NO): YES